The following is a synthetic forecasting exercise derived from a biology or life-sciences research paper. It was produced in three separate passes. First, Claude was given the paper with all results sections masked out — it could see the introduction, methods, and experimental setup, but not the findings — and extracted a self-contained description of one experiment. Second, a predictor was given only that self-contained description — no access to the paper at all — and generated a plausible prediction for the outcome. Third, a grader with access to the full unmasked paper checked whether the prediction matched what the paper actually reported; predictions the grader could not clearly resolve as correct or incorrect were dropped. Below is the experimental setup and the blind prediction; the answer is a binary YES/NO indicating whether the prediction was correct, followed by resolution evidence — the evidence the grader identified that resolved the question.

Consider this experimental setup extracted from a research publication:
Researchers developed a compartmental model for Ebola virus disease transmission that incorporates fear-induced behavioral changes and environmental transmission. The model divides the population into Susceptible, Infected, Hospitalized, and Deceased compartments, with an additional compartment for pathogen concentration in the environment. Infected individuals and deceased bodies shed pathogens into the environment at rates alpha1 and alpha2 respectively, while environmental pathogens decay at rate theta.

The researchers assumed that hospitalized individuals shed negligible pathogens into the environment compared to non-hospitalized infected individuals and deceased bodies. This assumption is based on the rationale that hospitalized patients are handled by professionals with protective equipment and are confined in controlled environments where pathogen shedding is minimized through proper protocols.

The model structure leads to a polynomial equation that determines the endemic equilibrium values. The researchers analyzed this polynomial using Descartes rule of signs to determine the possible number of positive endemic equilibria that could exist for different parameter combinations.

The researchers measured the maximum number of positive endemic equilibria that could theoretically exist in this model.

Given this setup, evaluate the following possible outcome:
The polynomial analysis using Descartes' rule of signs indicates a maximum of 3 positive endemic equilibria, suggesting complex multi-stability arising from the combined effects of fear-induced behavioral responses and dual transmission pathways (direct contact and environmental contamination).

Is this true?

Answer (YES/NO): NO